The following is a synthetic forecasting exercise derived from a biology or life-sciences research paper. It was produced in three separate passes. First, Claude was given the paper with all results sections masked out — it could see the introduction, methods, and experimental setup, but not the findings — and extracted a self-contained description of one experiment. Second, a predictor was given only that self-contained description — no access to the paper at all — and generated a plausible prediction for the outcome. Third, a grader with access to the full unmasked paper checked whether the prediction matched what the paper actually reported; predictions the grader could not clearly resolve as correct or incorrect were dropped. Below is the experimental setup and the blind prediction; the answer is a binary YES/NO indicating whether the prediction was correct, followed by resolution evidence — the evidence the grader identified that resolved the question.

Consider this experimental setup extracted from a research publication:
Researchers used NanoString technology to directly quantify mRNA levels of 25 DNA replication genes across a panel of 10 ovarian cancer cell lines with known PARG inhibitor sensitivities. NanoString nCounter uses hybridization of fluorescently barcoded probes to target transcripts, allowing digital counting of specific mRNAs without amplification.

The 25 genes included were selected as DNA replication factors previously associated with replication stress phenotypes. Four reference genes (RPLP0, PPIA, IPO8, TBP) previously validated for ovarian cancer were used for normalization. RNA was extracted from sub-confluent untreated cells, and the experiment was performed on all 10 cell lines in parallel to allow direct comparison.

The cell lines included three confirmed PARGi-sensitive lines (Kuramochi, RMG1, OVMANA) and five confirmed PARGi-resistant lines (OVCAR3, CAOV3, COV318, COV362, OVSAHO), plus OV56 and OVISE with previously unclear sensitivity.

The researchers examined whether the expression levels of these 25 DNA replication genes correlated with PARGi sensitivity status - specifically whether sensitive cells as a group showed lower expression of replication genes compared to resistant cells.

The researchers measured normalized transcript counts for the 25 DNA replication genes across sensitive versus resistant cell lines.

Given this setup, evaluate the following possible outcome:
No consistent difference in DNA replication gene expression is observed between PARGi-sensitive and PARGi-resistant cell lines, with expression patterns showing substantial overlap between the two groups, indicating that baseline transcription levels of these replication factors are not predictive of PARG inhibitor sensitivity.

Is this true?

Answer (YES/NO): NO